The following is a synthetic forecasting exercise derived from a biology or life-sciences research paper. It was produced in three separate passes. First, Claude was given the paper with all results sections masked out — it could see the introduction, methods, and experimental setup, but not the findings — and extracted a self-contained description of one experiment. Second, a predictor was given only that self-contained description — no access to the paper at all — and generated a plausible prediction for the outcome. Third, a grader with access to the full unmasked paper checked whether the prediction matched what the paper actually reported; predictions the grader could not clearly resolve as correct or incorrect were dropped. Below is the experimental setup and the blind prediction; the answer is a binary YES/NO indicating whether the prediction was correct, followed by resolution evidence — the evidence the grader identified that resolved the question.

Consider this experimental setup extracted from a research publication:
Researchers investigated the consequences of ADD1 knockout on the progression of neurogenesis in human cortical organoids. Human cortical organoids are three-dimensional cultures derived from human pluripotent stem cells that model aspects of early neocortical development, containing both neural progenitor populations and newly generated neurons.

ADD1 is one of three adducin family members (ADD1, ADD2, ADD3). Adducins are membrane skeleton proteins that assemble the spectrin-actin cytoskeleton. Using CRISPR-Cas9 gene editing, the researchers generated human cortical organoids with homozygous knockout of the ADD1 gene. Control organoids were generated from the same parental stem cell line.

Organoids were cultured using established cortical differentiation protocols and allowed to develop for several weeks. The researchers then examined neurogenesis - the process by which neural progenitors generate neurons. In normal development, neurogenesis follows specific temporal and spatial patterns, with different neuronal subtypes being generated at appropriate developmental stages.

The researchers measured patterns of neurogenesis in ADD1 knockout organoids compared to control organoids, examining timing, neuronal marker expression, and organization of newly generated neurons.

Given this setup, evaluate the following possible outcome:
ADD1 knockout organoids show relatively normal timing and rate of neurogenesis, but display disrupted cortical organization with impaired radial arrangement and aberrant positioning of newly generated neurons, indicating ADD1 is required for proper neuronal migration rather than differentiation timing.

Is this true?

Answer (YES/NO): NO